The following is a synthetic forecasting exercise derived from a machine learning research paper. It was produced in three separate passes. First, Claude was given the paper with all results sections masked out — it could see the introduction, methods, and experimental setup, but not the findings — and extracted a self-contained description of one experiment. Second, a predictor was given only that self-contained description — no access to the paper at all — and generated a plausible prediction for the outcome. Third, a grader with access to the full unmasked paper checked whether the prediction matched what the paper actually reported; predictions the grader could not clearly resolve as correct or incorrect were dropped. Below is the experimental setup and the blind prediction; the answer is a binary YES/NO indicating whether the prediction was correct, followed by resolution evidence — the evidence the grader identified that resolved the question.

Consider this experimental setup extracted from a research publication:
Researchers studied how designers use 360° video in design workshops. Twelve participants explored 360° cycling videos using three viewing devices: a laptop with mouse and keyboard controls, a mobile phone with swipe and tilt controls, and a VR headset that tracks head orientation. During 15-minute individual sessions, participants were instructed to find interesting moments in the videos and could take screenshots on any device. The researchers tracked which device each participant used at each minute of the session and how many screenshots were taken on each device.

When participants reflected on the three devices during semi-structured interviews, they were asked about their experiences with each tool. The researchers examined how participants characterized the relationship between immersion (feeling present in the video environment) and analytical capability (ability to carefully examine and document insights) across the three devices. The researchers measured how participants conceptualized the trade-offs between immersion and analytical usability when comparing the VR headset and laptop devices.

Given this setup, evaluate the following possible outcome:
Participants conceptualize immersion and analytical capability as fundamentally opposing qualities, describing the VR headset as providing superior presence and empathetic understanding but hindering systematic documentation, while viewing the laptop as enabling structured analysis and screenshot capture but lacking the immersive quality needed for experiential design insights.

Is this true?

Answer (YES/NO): NO